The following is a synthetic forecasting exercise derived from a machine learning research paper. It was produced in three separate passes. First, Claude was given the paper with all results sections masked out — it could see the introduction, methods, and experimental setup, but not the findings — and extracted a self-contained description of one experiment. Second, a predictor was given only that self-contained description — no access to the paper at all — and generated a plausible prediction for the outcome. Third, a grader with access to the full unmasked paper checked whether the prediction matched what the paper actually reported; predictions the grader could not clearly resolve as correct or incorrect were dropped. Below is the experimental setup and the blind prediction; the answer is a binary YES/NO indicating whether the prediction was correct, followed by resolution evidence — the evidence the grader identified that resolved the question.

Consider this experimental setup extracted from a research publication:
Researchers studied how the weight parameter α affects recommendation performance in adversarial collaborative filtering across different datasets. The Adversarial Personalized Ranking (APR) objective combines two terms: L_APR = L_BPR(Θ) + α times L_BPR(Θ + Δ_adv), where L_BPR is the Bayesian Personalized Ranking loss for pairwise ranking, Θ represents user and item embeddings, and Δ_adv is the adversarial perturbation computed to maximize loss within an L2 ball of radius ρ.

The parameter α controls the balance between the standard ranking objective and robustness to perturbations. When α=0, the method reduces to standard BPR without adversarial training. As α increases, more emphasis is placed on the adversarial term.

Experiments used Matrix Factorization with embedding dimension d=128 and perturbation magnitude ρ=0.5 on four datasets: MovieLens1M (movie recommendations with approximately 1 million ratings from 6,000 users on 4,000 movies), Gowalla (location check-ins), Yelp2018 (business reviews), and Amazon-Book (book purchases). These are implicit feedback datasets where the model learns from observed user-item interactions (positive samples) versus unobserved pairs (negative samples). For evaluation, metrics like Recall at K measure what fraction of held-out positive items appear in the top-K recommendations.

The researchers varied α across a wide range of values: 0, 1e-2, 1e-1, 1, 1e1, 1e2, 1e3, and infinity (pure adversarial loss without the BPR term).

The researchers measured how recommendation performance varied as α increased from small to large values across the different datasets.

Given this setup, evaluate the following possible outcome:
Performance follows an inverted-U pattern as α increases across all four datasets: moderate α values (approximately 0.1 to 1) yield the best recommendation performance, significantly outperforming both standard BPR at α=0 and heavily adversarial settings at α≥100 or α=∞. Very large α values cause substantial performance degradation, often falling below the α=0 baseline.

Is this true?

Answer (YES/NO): NO